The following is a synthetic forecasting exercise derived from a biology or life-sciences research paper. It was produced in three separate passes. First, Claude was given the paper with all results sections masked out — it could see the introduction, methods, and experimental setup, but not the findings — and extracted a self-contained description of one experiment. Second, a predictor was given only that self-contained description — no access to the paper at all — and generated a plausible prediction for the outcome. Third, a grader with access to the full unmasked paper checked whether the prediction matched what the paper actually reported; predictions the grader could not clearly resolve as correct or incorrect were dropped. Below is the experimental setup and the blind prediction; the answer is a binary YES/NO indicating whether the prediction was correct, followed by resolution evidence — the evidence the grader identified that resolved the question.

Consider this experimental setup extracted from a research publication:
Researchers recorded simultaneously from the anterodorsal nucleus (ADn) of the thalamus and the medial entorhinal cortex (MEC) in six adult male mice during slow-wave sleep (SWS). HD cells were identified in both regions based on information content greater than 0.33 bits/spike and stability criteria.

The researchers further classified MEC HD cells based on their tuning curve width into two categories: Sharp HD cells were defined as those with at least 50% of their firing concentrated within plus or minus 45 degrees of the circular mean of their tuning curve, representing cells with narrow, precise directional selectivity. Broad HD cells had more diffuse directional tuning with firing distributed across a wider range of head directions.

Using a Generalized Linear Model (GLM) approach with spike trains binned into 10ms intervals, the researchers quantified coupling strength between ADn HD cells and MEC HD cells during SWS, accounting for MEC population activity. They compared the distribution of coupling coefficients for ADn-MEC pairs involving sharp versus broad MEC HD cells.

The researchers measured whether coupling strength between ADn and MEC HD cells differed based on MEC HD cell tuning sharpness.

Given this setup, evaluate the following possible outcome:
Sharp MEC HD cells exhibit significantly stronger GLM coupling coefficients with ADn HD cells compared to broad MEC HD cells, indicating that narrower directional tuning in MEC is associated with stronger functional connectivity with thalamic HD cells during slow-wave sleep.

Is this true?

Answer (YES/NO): YES